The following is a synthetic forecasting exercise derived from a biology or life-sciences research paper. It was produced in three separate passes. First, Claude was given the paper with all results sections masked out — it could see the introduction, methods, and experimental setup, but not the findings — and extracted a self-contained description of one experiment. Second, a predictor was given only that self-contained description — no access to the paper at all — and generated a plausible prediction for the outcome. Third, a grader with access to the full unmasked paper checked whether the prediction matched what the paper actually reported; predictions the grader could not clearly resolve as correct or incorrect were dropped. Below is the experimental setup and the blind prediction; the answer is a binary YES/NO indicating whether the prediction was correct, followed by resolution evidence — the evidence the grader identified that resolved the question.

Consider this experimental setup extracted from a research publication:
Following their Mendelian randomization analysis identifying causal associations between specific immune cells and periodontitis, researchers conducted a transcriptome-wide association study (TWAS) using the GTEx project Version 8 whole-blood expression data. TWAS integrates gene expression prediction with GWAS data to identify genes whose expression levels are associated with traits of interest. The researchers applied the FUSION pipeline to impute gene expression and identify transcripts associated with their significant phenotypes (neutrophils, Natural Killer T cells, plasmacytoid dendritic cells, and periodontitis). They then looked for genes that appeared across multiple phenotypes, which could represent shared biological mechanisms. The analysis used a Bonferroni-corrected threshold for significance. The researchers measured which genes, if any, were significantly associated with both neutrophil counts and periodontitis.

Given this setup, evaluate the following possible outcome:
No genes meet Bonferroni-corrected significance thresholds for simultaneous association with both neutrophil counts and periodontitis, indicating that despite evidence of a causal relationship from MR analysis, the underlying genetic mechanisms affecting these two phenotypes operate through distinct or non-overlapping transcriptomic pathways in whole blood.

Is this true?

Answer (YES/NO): NO